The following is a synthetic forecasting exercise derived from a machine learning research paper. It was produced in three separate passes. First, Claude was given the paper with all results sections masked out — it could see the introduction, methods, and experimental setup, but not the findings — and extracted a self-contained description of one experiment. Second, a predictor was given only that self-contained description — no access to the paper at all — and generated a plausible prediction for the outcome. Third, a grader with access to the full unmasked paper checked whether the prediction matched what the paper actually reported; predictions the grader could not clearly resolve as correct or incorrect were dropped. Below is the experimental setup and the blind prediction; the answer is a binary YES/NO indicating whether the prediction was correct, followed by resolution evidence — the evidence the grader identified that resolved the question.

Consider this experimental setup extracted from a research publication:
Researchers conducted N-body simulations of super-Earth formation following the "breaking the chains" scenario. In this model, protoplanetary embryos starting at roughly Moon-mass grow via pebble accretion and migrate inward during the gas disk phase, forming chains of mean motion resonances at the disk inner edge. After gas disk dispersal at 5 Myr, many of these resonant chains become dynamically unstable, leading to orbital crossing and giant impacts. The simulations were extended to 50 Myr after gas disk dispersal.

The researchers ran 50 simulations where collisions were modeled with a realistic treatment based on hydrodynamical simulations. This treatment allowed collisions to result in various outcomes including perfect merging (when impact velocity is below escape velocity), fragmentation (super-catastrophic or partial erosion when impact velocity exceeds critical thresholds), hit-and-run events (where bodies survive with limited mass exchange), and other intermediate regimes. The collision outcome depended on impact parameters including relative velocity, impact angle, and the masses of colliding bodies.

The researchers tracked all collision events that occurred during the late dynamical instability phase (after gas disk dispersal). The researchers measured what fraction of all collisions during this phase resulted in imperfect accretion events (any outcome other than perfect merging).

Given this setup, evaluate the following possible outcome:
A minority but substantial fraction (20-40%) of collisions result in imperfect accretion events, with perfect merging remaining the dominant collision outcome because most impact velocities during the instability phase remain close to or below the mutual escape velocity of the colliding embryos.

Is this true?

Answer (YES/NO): NO